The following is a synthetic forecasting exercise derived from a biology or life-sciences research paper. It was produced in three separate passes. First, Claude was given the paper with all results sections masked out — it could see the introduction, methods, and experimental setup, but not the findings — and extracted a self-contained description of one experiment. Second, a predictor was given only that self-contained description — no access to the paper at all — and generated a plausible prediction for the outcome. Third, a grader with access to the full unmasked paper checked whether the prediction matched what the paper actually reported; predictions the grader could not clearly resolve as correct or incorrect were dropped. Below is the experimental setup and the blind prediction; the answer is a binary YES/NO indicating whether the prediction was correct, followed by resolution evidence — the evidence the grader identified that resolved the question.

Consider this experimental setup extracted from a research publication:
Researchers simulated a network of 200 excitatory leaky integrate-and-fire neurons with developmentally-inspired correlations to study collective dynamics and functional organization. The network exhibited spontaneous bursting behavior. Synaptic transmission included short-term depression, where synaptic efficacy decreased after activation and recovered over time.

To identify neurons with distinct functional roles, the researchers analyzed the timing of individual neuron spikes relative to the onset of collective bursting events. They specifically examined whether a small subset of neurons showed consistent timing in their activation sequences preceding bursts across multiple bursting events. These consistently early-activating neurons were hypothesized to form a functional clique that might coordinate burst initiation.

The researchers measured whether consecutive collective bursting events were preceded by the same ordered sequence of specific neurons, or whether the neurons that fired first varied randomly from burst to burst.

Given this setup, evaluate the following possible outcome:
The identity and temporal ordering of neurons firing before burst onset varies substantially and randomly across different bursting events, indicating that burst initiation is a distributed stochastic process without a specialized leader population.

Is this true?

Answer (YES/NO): NO